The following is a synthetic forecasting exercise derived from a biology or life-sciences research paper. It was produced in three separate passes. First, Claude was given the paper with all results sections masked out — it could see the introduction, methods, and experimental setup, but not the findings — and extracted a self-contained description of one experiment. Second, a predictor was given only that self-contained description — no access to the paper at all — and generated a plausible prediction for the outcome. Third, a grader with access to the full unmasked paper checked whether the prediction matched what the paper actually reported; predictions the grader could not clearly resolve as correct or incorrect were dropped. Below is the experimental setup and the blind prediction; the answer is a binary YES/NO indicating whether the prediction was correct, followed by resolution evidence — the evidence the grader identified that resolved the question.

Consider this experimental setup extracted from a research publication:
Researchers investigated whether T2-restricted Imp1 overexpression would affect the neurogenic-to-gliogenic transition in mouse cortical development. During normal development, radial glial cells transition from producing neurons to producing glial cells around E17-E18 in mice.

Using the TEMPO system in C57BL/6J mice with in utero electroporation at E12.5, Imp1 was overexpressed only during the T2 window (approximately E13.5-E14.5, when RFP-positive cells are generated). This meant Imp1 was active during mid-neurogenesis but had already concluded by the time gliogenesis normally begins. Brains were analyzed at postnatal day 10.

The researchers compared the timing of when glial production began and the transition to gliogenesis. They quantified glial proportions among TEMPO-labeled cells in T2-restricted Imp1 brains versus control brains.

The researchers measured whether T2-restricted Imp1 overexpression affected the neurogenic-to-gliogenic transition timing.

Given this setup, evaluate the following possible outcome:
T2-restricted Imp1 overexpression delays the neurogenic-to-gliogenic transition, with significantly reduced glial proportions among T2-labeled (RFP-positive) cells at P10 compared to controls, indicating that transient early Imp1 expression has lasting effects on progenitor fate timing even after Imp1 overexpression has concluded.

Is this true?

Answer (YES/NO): NO